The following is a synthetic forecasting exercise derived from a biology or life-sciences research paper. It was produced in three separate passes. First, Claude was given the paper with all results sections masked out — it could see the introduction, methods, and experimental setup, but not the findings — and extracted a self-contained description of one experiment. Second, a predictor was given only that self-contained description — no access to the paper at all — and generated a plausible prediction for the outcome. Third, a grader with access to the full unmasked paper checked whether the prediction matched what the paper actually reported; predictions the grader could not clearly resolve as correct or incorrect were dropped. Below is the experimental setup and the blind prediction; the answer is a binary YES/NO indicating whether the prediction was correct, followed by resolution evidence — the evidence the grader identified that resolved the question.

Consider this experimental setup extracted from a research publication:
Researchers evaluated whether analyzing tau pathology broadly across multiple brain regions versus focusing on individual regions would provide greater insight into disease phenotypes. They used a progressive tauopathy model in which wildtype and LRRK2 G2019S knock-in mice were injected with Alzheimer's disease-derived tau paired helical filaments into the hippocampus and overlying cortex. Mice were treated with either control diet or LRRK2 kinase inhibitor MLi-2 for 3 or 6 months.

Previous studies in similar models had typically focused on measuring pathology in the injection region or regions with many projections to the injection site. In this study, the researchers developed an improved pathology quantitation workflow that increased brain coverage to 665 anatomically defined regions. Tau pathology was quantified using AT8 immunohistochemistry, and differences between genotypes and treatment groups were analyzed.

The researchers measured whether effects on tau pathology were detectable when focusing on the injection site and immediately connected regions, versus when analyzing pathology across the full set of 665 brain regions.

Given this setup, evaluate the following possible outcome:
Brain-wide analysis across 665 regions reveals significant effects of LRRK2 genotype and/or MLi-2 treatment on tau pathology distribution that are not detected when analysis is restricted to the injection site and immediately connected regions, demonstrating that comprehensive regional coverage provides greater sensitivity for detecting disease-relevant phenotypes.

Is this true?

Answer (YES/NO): YES